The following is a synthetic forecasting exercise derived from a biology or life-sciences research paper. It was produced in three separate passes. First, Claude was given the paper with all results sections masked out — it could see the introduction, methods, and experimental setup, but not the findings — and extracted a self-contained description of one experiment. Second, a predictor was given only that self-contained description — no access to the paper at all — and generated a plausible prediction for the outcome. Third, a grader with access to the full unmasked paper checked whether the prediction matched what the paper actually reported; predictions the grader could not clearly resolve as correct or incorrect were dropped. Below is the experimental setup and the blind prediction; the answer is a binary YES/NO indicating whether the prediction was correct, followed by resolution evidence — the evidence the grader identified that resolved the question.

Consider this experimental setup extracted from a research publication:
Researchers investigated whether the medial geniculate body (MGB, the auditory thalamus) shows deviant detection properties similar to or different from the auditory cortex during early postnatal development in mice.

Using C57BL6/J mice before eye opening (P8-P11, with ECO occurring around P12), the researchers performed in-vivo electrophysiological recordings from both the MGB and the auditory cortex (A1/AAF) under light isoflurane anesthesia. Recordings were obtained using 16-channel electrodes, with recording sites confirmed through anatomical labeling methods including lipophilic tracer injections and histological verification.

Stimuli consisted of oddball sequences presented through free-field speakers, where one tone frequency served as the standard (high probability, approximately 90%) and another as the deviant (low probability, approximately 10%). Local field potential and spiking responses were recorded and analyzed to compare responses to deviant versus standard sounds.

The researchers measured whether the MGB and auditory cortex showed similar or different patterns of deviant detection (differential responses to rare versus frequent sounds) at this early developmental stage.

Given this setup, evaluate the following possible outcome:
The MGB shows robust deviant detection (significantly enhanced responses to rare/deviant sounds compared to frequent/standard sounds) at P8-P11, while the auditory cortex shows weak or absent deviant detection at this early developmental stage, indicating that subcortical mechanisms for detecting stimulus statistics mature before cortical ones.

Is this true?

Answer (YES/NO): NO